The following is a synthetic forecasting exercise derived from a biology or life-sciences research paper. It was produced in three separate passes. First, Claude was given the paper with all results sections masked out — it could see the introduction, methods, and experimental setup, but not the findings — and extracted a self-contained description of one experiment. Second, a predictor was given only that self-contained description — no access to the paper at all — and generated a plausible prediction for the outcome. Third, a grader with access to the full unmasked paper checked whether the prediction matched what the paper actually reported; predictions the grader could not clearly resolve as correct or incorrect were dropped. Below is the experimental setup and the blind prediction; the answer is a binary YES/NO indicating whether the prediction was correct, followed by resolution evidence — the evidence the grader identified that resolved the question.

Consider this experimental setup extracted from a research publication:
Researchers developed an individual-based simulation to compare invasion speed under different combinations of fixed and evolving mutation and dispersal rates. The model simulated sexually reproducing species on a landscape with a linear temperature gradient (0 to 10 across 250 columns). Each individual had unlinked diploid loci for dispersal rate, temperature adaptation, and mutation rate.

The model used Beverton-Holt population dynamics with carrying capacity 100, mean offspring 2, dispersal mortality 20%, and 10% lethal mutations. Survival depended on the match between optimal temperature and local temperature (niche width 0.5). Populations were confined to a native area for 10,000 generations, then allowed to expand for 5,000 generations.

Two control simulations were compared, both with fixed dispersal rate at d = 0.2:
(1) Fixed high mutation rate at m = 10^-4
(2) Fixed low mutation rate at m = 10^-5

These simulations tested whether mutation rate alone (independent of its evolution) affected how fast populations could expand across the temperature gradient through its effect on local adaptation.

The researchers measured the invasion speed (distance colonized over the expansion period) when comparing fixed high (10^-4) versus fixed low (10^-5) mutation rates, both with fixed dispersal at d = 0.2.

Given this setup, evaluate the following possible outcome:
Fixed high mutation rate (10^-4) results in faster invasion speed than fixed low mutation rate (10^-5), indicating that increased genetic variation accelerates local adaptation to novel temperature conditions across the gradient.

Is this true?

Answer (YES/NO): YES